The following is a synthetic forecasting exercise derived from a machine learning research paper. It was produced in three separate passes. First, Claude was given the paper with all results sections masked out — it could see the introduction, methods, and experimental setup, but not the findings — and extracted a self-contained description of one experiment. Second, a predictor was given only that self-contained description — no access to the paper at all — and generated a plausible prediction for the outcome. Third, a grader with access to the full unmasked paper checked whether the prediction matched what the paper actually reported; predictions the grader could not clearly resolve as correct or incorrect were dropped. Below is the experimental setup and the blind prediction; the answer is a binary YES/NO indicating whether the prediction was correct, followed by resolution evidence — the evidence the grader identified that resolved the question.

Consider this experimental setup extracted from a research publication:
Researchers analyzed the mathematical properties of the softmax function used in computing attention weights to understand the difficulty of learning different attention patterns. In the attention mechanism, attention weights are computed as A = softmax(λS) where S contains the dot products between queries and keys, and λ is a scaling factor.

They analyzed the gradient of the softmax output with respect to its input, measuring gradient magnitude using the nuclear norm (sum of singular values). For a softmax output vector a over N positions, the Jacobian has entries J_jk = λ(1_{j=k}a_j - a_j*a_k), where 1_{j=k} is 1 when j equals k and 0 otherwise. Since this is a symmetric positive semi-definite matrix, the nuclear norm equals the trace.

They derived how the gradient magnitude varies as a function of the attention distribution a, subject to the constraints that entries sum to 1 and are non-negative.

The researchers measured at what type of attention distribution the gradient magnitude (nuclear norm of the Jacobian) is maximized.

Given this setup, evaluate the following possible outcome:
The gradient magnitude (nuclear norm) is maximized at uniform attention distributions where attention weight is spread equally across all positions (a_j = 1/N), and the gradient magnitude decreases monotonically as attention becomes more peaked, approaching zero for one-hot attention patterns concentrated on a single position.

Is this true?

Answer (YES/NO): NO